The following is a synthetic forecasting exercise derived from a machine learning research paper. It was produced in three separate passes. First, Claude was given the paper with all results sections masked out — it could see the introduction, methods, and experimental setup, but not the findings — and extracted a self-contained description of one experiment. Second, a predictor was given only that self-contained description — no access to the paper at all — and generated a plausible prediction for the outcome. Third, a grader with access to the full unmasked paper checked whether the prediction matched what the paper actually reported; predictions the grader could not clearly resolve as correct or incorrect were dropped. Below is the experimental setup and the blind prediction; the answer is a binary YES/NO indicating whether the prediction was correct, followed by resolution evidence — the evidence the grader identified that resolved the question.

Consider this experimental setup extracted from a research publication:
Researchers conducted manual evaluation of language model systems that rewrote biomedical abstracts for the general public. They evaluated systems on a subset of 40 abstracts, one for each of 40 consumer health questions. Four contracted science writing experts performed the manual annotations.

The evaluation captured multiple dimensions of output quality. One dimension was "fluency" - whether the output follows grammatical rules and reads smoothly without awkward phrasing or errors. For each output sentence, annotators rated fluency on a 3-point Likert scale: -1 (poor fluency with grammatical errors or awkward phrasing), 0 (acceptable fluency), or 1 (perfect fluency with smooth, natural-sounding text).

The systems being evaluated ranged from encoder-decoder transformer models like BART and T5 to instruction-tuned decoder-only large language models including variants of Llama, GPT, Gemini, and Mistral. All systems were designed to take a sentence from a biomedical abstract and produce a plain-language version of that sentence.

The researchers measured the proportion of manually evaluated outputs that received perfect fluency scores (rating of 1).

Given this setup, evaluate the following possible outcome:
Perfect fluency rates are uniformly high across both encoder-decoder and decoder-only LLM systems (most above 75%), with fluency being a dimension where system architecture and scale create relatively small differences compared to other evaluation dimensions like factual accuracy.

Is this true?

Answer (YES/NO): YES